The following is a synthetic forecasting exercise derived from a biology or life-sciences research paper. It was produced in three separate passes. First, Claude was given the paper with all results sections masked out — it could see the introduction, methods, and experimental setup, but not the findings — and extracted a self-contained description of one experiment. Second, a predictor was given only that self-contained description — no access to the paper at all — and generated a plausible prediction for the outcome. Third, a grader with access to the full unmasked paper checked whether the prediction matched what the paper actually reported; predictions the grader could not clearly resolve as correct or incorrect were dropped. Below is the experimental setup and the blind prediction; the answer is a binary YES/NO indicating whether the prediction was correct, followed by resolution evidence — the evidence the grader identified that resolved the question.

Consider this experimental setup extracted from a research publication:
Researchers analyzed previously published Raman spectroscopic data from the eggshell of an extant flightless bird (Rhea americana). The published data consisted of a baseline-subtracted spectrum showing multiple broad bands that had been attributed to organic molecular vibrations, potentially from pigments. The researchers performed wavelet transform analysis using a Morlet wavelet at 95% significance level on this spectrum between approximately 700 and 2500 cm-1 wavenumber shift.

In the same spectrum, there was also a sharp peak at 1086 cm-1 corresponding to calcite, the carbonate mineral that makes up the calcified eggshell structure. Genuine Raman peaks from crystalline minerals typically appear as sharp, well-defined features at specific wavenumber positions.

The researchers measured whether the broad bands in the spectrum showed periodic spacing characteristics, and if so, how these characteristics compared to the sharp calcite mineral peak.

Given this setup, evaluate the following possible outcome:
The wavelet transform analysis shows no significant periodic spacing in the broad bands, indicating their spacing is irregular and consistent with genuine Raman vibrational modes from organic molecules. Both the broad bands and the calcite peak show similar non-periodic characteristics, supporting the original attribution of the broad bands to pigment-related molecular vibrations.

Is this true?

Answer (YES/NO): NO